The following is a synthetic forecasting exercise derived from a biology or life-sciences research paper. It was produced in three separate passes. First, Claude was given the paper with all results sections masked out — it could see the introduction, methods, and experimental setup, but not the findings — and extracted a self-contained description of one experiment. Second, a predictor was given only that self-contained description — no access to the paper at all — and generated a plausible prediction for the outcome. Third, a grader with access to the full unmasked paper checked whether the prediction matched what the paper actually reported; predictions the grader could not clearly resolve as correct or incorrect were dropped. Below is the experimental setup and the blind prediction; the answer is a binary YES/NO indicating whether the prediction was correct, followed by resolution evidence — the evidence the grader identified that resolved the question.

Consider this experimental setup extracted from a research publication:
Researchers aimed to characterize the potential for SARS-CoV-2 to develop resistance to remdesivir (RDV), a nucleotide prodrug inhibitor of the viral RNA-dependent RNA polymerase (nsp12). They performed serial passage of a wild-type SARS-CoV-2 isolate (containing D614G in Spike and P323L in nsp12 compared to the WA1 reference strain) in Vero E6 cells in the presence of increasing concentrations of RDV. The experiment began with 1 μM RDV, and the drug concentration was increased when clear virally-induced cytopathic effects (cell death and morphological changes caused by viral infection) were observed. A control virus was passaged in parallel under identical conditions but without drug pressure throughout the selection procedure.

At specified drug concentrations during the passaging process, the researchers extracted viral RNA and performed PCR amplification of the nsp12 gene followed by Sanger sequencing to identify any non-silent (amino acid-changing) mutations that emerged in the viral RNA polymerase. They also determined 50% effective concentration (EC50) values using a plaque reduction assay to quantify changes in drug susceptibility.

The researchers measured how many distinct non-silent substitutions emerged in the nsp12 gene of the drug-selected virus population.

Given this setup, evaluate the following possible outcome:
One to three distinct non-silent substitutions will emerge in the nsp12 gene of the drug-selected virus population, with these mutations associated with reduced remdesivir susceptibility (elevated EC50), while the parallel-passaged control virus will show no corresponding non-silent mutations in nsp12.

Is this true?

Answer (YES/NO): YES